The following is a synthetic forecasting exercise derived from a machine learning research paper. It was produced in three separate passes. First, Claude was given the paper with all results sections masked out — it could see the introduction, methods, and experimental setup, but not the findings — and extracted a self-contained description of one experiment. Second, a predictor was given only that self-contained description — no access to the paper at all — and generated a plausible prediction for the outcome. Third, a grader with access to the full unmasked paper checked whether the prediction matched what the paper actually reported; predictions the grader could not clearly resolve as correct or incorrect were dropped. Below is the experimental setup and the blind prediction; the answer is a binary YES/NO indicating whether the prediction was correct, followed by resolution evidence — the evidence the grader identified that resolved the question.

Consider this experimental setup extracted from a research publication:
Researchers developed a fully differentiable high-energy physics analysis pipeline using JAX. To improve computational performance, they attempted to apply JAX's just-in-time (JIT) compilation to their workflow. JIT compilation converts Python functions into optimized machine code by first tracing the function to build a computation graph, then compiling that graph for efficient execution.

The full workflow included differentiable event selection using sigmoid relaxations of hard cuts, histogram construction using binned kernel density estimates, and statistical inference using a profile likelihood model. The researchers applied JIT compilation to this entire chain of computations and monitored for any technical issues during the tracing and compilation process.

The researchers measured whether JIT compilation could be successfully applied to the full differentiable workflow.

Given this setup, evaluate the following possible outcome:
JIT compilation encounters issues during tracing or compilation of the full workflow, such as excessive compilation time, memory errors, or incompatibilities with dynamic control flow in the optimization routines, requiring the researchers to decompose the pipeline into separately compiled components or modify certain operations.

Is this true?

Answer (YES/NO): YES